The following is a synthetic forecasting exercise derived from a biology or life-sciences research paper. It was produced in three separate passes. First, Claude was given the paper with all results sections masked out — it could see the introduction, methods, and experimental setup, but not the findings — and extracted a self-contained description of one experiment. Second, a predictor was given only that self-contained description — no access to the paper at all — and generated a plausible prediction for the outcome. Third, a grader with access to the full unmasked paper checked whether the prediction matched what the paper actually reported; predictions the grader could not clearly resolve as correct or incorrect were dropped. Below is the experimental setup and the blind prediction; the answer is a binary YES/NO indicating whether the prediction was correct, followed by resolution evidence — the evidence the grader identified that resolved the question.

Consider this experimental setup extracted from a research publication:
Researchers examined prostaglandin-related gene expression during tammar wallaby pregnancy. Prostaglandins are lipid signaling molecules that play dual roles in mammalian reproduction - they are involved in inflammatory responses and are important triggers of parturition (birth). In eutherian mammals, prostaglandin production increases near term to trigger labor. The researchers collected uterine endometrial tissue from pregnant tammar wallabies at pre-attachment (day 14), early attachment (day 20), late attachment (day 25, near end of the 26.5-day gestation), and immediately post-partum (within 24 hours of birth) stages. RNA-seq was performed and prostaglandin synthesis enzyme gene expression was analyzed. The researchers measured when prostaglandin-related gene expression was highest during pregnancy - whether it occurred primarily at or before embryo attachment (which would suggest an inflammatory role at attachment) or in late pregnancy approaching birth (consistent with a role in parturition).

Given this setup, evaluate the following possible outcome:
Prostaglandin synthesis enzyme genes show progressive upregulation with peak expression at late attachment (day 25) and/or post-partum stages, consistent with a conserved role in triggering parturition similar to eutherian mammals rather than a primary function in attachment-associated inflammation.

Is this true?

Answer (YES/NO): YES